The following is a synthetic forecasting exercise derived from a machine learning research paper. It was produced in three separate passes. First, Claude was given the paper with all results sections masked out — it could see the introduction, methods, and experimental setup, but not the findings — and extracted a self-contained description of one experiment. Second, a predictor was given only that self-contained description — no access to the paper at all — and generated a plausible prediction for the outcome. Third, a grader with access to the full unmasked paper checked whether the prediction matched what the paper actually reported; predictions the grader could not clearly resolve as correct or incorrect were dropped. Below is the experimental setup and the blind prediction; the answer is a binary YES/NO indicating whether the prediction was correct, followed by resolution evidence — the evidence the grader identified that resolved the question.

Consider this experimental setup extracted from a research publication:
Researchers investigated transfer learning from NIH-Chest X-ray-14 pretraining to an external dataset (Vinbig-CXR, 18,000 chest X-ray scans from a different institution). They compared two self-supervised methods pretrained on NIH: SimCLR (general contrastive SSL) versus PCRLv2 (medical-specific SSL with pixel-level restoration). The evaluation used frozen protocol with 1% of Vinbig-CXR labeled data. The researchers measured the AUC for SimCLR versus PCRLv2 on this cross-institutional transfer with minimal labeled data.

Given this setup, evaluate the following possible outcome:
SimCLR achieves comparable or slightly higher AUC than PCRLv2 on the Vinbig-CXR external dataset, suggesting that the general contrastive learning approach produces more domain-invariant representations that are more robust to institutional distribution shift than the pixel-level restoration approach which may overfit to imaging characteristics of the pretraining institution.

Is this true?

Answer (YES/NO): NO